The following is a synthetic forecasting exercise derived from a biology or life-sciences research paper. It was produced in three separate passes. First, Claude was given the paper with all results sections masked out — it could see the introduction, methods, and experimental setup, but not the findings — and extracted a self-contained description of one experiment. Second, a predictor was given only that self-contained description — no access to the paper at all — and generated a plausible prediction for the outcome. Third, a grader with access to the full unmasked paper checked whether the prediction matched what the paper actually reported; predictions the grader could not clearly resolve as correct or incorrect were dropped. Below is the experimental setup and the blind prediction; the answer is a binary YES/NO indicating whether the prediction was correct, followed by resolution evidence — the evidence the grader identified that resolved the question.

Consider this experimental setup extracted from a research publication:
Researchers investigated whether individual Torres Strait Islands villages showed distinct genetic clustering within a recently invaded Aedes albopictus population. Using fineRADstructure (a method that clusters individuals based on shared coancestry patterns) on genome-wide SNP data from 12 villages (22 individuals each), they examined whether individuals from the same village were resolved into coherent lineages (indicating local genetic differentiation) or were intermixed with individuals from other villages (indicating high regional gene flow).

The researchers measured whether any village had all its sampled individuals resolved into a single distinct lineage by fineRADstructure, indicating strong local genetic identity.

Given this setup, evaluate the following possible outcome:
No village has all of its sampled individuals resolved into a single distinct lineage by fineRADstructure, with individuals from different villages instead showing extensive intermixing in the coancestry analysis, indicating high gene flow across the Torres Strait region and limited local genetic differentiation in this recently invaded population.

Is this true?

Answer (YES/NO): NO